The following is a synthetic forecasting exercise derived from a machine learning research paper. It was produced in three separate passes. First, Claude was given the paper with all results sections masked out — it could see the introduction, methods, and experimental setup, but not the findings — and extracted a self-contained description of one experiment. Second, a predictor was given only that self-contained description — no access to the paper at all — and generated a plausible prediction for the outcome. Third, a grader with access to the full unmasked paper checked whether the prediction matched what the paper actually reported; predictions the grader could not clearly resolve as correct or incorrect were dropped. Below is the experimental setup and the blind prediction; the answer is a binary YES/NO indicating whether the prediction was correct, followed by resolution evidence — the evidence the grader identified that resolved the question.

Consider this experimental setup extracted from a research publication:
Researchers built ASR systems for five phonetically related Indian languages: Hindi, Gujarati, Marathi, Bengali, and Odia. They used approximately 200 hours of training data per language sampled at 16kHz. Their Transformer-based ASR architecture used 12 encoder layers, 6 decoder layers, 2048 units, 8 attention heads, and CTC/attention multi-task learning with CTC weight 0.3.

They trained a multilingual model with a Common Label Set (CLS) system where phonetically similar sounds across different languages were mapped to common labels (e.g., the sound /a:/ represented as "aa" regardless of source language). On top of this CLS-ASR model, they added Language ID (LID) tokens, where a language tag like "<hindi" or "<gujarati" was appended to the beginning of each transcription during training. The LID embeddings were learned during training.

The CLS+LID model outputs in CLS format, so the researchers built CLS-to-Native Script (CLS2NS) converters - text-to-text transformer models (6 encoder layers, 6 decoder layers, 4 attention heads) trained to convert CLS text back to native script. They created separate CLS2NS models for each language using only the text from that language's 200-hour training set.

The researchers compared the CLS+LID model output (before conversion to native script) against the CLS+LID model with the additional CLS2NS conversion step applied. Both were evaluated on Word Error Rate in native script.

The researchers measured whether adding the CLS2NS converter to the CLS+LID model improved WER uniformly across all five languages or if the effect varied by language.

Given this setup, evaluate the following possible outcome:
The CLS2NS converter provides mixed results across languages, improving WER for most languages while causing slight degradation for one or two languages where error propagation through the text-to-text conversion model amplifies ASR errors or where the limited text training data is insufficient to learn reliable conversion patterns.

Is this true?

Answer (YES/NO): NO